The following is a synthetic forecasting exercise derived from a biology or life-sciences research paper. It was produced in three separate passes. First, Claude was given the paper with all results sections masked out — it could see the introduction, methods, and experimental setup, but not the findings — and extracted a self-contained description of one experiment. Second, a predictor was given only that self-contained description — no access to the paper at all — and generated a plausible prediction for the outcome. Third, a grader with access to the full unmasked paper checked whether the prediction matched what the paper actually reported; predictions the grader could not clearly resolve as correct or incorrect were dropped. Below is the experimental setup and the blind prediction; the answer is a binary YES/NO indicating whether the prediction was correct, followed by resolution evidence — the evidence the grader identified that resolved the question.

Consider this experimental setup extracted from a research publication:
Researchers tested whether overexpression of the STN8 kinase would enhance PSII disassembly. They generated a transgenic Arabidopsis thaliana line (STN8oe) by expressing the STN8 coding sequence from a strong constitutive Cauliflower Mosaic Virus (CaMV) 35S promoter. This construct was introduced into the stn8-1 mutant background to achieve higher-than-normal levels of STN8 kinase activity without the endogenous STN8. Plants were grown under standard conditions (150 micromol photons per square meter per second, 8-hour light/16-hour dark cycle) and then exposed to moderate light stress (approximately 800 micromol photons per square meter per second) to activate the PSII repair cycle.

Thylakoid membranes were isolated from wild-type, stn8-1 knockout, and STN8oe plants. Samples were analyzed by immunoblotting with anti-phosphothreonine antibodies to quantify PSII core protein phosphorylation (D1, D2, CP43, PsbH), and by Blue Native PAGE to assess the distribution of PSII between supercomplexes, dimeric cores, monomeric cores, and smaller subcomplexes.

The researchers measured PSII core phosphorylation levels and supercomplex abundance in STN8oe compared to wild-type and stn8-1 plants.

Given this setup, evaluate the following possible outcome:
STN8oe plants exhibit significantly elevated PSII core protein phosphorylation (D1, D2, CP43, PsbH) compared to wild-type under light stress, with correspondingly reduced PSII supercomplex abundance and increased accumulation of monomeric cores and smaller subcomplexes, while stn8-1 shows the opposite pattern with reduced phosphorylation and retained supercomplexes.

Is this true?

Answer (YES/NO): YES